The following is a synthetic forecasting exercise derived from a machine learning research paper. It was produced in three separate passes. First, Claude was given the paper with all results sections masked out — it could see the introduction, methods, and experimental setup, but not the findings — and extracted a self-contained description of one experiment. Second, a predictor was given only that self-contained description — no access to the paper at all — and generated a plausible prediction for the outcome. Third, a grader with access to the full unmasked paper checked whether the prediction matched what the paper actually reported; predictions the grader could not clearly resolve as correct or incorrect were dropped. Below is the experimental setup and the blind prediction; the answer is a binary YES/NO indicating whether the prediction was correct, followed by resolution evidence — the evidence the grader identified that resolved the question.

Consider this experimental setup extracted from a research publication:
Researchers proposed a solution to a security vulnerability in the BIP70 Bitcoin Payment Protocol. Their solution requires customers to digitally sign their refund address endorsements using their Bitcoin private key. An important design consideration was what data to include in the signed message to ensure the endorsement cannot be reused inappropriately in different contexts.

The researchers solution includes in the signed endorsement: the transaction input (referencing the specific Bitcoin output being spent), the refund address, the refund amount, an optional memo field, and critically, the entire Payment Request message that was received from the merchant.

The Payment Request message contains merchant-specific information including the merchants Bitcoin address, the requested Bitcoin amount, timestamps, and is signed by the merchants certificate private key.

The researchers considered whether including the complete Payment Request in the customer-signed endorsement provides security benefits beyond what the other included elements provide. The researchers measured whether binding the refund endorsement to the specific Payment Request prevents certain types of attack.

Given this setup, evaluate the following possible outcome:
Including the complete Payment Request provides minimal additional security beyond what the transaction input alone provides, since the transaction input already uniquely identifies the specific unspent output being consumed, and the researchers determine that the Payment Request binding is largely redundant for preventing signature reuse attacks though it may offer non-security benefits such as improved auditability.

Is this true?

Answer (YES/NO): NO